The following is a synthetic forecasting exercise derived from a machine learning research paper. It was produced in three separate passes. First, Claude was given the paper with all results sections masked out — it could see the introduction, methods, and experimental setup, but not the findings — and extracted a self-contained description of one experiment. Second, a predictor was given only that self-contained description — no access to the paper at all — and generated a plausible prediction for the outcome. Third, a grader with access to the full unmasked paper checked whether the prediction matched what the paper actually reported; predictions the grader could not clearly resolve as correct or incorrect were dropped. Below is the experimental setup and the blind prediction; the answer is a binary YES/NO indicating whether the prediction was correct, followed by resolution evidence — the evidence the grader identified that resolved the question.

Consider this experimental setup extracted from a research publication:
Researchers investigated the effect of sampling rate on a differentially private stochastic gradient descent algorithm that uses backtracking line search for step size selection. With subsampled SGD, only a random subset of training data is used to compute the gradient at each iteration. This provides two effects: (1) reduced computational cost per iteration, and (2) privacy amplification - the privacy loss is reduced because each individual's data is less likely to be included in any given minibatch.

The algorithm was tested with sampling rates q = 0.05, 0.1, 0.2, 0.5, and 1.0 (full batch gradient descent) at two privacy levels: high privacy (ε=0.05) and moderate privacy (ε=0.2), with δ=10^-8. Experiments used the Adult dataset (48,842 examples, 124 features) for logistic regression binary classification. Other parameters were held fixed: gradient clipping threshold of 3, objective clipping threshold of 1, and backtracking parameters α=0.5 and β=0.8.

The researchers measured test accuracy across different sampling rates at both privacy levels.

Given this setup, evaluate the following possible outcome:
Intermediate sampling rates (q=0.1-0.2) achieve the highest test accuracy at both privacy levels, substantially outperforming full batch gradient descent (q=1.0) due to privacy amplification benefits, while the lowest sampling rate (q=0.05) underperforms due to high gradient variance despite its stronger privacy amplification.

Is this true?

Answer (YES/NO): NO